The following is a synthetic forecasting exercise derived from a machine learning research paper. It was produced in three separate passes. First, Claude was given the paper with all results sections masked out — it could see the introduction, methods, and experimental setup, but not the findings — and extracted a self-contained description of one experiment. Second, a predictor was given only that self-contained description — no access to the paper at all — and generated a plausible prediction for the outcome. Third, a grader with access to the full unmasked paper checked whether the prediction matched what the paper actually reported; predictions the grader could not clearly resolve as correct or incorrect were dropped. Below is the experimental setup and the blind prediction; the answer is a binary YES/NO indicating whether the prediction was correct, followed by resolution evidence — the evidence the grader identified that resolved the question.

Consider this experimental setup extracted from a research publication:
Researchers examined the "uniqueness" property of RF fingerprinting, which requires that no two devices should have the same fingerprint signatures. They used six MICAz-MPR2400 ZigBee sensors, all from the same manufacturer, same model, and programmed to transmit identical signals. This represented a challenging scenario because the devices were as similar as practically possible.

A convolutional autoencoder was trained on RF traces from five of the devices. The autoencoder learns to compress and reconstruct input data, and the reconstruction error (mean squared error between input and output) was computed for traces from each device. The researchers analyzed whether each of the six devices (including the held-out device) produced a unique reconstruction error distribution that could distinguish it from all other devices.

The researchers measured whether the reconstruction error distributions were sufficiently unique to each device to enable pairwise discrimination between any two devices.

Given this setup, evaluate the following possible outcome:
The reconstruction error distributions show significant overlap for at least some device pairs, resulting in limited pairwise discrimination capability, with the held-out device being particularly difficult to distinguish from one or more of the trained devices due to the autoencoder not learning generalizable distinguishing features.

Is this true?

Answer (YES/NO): NO